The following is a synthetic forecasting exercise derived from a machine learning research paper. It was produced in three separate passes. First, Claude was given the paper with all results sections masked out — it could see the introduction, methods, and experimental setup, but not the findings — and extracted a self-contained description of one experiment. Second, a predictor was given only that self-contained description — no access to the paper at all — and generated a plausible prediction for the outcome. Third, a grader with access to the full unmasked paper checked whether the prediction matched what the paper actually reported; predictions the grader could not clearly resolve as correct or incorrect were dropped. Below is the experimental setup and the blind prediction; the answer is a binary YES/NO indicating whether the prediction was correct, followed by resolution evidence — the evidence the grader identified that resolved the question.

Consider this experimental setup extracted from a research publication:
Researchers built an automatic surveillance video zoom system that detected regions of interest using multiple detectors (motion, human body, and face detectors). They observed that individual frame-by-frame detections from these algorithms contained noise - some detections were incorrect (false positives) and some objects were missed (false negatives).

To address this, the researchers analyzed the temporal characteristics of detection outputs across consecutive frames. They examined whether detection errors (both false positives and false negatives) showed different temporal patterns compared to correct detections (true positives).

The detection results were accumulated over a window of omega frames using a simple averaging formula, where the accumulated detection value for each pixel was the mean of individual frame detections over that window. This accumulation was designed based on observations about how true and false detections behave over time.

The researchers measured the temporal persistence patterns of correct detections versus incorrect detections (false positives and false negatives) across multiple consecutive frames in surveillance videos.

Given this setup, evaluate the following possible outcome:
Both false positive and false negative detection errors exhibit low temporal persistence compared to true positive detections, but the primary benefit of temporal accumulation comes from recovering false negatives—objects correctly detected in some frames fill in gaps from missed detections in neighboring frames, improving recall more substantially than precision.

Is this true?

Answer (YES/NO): NO